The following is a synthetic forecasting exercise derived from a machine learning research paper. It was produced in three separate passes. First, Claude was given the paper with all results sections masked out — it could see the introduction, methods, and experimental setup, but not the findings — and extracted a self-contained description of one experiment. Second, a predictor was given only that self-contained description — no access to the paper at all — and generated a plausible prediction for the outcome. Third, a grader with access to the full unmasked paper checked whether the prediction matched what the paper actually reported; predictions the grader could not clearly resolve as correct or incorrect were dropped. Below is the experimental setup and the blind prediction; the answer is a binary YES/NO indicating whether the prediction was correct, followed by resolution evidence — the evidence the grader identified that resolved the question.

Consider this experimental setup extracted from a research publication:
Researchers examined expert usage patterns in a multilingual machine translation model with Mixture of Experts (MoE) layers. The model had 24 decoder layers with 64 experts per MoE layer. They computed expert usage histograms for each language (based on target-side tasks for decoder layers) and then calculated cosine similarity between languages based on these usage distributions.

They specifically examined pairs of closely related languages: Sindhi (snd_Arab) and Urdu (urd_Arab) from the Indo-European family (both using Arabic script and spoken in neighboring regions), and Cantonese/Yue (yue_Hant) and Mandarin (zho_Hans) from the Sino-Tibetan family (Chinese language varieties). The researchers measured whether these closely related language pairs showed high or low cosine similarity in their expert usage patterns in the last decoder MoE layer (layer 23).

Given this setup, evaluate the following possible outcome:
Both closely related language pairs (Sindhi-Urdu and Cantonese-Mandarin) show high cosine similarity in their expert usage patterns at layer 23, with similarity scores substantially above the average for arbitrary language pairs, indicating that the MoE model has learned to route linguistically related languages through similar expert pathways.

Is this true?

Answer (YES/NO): YES